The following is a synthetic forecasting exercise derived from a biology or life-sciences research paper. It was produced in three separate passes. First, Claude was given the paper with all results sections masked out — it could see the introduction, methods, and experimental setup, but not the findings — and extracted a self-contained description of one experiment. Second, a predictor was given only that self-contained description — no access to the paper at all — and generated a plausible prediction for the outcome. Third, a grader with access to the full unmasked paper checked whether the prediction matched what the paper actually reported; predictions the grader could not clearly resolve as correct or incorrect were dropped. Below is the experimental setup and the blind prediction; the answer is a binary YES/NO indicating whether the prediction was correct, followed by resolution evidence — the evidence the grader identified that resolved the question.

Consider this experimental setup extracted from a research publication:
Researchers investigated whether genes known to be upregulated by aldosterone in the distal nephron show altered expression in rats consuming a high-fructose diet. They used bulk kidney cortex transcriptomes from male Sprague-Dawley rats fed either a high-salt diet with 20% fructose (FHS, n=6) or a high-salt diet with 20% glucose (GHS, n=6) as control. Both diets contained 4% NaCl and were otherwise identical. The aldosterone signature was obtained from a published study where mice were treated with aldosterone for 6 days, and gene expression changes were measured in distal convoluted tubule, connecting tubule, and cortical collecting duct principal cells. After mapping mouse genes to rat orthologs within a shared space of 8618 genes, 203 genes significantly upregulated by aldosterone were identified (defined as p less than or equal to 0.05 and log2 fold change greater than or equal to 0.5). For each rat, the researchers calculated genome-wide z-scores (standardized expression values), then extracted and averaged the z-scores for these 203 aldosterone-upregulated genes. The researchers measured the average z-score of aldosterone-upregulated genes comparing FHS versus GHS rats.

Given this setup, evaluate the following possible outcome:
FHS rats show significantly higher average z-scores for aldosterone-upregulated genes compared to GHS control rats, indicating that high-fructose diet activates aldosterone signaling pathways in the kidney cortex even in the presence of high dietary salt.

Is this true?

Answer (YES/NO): YES